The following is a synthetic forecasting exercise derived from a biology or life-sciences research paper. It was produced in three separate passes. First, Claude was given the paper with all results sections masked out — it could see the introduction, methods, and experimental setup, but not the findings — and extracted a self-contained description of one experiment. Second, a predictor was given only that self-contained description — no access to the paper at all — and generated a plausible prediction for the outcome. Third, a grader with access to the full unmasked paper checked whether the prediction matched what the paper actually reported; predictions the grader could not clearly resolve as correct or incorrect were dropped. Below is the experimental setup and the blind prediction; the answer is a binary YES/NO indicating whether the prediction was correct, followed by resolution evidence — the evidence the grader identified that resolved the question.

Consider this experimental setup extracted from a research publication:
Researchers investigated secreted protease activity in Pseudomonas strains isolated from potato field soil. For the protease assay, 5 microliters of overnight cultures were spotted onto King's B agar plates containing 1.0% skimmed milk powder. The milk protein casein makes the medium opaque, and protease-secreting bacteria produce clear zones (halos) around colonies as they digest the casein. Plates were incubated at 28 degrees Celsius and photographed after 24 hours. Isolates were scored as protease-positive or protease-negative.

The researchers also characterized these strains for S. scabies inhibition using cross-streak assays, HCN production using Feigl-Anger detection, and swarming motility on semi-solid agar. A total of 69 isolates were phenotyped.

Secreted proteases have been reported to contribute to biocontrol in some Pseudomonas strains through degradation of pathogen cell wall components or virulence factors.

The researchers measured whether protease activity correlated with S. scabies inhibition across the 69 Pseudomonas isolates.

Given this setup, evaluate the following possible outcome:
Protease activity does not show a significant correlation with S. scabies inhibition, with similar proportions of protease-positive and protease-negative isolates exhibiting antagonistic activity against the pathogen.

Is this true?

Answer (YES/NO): NO